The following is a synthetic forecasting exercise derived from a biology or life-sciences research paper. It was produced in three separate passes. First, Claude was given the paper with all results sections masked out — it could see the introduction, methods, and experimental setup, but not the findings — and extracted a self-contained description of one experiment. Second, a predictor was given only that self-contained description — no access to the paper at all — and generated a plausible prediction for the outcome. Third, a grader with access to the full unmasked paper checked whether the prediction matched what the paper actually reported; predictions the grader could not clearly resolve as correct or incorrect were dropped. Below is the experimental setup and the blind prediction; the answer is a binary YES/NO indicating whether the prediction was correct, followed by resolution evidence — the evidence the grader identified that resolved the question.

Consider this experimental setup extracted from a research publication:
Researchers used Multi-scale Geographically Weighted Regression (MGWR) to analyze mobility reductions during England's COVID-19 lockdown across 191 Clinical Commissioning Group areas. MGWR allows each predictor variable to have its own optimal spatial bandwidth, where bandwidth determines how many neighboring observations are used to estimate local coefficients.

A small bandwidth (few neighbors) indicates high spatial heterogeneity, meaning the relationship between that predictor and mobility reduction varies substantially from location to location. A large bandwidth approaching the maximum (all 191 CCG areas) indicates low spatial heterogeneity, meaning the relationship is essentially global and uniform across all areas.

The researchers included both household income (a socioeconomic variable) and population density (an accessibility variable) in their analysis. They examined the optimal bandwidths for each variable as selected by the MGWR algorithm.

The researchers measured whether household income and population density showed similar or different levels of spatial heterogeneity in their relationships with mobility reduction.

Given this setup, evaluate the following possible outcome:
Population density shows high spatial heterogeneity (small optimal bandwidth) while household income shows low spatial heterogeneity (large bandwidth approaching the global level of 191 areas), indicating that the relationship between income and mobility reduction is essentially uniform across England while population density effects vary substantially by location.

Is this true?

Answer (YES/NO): NO